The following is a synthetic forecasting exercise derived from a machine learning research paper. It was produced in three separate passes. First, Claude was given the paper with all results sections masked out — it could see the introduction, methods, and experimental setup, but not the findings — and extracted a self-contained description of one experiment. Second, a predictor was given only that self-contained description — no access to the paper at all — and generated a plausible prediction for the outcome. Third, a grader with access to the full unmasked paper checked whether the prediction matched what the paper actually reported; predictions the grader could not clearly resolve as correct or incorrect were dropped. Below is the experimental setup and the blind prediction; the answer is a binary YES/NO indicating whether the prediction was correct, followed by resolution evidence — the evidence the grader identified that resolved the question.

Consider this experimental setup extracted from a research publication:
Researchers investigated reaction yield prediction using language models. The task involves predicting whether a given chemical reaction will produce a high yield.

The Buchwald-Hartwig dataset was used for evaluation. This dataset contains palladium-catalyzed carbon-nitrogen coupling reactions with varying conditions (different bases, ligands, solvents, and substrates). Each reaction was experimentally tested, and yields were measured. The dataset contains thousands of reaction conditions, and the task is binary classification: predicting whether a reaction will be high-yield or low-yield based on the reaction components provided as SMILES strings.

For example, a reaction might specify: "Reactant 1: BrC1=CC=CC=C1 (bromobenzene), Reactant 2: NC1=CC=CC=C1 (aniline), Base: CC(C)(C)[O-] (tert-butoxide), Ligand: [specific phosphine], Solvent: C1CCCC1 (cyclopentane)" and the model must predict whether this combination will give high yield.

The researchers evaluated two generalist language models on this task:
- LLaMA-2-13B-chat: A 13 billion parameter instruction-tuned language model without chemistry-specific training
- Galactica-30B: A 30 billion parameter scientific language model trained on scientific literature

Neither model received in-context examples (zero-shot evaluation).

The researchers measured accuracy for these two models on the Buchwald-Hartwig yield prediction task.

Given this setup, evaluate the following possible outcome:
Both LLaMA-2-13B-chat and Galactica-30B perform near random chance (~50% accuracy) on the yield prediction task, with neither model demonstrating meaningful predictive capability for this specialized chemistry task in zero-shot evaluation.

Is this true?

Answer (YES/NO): NO